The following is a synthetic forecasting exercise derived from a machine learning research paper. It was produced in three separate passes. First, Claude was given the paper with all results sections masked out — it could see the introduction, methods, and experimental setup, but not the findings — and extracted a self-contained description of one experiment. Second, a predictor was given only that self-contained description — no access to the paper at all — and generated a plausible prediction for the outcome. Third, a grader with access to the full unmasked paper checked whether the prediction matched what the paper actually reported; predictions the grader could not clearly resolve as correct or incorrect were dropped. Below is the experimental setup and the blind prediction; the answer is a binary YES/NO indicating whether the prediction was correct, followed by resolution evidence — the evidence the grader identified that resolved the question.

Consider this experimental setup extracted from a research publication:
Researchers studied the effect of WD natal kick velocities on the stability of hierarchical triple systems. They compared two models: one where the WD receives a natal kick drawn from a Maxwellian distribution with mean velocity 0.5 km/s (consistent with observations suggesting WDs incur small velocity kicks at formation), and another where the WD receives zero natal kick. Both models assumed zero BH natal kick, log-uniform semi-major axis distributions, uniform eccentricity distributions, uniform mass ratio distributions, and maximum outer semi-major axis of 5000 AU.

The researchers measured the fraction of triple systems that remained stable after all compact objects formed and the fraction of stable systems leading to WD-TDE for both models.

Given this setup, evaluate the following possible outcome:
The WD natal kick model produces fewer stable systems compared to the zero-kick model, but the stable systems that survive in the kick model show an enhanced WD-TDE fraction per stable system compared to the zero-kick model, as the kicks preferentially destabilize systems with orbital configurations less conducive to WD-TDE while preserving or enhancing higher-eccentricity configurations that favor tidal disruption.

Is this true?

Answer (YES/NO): NO